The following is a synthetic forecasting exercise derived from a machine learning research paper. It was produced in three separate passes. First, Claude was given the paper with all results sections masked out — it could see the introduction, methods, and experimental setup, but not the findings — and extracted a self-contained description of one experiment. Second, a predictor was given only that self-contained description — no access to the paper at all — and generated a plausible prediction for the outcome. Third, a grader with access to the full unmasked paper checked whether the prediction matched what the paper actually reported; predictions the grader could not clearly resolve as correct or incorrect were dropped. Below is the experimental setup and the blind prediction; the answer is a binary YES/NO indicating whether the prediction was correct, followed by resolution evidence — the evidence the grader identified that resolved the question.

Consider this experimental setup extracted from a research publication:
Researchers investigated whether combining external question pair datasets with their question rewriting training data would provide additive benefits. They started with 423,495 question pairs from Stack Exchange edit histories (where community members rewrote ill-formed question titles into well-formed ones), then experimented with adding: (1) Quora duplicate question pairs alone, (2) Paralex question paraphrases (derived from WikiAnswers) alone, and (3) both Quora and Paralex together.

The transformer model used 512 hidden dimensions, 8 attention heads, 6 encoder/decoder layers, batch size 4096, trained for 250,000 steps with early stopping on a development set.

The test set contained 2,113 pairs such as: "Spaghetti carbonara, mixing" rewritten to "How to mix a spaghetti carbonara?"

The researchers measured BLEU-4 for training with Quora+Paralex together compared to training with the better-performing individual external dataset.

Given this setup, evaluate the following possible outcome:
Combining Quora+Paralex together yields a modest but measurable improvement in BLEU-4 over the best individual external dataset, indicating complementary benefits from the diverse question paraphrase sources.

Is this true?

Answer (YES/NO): NO